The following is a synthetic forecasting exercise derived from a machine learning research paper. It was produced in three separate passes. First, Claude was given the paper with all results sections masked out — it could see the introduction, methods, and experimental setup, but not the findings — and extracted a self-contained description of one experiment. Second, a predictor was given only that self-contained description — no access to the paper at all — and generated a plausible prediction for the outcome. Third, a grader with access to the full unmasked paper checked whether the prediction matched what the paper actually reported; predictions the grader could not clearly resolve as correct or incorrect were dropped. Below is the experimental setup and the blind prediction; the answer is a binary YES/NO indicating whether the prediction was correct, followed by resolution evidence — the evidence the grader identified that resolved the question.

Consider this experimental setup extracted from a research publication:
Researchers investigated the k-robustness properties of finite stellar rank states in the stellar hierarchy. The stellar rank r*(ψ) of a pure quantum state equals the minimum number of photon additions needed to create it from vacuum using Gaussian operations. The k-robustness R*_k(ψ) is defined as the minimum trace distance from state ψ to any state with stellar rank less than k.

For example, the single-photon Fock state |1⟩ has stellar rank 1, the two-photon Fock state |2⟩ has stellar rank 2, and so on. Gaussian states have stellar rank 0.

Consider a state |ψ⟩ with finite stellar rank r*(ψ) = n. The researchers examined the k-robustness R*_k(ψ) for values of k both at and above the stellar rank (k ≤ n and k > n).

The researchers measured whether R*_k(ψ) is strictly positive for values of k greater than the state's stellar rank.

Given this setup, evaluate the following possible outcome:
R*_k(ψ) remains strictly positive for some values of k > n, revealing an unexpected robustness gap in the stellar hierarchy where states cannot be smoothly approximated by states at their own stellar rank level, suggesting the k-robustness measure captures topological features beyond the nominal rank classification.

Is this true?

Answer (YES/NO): NO